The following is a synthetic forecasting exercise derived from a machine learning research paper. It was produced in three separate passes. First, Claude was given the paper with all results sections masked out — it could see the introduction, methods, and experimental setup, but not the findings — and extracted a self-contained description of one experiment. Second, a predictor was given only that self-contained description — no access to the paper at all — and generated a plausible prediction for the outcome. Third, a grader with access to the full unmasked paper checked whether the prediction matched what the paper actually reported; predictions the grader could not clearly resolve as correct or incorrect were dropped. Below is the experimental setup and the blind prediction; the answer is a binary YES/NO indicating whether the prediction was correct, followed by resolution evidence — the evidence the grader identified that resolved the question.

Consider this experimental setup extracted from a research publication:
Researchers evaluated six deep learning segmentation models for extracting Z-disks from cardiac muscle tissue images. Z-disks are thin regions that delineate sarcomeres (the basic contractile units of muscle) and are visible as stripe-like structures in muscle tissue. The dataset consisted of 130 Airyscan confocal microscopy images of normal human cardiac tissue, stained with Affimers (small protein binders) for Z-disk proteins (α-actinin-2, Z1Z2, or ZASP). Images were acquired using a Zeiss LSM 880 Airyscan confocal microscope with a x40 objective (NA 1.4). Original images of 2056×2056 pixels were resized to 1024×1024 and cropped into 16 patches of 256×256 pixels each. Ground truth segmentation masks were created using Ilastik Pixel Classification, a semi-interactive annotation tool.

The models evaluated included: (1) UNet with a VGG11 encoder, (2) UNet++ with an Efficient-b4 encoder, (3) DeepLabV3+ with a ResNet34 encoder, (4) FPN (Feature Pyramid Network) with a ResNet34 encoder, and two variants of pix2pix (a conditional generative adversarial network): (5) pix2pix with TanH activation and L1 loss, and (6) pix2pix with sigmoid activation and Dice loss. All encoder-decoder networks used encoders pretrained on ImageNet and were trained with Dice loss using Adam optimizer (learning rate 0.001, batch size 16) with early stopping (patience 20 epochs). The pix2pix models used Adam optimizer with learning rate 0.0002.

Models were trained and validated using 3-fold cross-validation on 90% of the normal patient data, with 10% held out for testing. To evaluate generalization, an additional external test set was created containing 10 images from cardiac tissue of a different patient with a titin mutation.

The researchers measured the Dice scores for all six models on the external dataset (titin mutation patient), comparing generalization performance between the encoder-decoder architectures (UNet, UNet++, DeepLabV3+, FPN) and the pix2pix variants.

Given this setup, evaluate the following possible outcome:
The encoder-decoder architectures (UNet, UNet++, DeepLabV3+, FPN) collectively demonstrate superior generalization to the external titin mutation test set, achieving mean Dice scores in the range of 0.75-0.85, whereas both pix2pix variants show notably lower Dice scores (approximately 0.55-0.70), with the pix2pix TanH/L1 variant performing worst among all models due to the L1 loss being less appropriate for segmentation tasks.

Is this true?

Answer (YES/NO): NO